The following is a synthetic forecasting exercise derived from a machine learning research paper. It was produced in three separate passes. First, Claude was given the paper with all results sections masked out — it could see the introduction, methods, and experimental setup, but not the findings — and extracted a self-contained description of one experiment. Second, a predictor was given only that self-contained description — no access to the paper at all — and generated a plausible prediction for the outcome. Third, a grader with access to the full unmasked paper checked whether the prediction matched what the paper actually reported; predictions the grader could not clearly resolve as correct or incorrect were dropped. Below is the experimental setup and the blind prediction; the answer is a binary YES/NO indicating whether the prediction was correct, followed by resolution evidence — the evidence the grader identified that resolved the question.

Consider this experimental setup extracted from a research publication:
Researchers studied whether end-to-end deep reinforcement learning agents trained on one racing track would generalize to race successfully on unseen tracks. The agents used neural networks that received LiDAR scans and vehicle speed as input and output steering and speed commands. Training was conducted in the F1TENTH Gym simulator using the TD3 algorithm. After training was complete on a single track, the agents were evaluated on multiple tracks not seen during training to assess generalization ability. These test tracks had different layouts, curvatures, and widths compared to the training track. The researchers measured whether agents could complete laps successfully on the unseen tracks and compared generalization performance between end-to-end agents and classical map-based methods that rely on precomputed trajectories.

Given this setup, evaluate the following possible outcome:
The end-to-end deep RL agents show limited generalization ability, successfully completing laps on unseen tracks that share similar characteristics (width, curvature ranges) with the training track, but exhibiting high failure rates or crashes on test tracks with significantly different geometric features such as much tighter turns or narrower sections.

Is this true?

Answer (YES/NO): NO